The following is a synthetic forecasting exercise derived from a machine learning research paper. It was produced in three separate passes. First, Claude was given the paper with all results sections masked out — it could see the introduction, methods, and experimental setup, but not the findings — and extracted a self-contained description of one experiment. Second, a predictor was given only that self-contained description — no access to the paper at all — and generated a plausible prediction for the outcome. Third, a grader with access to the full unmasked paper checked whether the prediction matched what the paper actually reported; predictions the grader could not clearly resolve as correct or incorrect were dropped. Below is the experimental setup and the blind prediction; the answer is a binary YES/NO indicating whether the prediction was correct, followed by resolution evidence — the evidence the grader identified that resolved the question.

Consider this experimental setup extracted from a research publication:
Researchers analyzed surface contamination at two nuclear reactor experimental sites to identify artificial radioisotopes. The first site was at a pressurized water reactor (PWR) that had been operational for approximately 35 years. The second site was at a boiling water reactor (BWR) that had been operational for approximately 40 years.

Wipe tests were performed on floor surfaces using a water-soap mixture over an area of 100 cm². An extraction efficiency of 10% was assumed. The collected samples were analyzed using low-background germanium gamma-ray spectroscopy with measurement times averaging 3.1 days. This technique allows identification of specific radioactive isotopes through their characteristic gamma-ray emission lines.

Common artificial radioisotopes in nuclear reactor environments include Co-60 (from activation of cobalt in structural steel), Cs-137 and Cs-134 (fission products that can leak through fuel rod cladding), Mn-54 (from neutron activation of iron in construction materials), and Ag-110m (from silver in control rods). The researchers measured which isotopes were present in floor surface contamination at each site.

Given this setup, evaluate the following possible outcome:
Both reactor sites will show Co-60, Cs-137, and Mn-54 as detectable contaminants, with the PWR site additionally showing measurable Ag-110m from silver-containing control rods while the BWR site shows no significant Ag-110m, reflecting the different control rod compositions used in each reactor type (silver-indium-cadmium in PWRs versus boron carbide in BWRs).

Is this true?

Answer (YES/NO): NO